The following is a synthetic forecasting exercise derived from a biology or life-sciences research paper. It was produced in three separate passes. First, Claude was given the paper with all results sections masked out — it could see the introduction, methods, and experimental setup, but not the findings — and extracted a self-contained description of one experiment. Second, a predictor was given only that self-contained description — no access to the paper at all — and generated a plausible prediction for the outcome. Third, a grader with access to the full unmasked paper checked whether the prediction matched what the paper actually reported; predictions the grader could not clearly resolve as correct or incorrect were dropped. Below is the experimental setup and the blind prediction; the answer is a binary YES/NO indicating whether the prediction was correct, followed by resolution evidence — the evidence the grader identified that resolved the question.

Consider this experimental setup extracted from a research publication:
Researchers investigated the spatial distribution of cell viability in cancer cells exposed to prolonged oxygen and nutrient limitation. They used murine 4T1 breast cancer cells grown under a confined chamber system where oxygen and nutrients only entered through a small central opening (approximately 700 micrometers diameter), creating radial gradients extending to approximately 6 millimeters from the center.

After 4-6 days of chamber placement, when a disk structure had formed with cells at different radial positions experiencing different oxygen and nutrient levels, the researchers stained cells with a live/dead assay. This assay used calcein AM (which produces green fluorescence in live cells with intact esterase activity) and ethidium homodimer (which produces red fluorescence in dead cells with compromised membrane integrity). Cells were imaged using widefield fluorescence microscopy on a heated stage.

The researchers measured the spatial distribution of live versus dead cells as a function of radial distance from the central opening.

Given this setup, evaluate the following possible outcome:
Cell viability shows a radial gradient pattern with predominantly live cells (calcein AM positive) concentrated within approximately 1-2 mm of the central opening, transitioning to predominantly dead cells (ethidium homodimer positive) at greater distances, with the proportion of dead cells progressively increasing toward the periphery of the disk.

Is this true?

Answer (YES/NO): NO